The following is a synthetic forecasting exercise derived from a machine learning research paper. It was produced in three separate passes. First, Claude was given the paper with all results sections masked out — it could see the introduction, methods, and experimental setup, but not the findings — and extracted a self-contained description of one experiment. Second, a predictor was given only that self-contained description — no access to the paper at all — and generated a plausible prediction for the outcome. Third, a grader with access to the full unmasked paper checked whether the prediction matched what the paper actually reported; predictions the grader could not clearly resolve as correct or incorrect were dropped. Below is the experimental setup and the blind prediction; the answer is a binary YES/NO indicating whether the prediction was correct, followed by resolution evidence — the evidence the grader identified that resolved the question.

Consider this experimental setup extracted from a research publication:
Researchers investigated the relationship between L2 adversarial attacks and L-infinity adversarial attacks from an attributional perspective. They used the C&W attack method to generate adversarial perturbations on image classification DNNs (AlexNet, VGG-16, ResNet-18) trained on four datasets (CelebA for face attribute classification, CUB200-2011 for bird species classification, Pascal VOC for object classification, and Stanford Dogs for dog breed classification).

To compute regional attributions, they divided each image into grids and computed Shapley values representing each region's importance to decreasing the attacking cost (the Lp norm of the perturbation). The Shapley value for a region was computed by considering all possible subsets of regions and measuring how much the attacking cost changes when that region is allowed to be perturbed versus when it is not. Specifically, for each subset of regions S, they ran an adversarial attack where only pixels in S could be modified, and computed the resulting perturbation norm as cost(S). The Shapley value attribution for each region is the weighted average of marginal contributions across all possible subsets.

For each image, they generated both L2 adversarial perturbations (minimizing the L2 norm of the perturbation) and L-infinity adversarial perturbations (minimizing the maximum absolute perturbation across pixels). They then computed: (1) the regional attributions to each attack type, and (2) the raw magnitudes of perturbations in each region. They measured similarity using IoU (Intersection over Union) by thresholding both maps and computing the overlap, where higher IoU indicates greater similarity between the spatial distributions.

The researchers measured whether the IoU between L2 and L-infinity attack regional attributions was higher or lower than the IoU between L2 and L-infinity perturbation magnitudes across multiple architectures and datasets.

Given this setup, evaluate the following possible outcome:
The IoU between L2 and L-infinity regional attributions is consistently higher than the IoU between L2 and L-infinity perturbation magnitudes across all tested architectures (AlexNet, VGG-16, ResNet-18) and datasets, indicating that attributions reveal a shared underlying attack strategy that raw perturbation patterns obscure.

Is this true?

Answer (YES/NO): YES